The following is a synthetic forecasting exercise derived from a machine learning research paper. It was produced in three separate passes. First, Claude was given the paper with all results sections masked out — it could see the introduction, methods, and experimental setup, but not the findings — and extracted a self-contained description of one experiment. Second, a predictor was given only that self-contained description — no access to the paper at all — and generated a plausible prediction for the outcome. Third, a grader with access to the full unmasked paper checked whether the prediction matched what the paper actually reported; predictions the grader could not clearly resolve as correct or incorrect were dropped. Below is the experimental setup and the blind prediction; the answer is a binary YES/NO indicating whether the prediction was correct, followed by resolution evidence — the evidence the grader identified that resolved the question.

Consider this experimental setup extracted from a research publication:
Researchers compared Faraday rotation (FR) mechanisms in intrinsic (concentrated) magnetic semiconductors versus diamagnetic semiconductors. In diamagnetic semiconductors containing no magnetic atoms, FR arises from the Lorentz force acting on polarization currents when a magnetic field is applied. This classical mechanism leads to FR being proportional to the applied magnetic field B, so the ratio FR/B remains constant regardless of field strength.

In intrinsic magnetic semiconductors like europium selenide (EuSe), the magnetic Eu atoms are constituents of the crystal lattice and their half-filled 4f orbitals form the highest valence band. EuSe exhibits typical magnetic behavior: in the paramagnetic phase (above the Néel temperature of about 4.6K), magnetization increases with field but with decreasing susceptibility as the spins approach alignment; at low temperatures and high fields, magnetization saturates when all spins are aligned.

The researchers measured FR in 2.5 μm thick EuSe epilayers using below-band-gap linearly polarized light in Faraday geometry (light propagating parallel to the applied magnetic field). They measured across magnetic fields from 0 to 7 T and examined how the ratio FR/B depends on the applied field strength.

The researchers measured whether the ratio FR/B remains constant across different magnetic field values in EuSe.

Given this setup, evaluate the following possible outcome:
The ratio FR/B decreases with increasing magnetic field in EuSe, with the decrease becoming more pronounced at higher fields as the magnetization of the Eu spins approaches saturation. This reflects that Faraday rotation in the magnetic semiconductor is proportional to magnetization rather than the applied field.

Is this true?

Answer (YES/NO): YES